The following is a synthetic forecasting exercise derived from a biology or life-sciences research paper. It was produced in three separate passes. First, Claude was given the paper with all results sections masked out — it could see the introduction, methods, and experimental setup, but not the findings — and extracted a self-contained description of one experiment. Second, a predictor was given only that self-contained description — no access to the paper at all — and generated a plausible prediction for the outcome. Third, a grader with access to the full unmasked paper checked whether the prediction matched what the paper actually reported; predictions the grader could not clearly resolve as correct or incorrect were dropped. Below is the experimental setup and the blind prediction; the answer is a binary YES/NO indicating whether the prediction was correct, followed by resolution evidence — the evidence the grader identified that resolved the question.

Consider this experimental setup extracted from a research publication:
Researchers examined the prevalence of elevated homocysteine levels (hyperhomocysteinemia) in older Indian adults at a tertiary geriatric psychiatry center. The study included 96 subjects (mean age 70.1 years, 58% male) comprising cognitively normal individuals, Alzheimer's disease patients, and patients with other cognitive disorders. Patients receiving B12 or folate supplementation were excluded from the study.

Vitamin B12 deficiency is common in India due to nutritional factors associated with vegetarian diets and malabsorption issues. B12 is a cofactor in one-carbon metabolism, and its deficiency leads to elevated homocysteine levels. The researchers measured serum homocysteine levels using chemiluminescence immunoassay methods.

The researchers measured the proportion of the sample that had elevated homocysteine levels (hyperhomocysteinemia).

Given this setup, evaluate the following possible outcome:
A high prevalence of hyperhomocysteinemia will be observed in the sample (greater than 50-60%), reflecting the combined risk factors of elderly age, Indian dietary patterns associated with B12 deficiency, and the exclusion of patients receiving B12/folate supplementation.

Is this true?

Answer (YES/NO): YES